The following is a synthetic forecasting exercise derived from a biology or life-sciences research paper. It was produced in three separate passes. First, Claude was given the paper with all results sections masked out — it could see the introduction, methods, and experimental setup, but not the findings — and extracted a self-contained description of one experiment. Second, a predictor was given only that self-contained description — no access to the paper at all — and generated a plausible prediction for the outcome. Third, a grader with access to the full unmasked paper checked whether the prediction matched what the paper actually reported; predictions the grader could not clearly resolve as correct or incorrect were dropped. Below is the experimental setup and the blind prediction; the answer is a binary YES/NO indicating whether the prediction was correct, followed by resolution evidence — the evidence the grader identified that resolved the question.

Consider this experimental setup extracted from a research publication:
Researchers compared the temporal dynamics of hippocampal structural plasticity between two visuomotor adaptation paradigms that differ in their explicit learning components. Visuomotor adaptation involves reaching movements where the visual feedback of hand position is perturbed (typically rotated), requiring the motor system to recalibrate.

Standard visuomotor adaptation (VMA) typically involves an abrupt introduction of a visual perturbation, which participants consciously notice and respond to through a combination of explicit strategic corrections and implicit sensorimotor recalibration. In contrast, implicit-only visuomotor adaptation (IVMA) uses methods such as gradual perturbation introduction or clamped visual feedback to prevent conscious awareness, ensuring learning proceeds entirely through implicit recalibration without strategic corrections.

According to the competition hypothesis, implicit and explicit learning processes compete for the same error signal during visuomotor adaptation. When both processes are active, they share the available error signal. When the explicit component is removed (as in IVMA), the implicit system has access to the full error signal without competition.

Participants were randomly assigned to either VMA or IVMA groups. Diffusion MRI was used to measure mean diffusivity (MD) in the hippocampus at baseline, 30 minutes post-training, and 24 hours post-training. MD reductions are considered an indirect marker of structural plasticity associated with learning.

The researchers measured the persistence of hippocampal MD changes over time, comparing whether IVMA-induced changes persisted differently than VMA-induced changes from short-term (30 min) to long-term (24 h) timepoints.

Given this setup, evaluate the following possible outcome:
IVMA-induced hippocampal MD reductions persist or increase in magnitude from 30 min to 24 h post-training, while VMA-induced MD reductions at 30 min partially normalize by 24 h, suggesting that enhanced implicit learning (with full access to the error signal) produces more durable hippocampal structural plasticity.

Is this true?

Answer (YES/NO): NO